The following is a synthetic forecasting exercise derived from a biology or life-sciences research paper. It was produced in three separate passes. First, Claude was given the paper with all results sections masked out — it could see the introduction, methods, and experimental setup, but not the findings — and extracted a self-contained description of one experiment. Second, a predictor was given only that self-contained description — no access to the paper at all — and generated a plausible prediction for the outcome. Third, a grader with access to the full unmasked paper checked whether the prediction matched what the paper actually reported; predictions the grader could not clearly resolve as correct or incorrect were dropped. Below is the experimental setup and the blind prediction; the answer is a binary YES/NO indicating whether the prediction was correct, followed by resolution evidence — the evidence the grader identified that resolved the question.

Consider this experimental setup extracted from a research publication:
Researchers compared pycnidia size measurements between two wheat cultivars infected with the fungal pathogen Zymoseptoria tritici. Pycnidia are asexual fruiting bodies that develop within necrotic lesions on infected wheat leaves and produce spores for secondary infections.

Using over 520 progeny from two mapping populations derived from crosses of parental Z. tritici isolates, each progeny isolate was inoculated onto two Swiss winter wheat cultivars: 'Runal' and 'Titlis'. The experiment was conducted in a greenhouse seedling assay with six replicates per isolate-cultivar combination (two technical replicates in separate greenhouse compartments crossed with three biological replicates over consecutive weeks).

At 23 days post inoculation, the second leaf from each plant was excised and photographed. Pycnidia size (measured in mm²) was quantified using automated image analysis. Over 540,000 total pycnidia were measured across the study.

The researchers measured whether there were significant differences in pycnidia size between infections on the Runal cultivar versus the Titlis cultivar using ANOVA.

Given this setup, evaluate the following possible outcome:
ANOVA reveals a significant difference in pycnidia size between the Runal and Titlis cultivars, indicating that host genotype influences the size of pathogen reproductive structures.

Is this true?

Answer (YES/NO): YES